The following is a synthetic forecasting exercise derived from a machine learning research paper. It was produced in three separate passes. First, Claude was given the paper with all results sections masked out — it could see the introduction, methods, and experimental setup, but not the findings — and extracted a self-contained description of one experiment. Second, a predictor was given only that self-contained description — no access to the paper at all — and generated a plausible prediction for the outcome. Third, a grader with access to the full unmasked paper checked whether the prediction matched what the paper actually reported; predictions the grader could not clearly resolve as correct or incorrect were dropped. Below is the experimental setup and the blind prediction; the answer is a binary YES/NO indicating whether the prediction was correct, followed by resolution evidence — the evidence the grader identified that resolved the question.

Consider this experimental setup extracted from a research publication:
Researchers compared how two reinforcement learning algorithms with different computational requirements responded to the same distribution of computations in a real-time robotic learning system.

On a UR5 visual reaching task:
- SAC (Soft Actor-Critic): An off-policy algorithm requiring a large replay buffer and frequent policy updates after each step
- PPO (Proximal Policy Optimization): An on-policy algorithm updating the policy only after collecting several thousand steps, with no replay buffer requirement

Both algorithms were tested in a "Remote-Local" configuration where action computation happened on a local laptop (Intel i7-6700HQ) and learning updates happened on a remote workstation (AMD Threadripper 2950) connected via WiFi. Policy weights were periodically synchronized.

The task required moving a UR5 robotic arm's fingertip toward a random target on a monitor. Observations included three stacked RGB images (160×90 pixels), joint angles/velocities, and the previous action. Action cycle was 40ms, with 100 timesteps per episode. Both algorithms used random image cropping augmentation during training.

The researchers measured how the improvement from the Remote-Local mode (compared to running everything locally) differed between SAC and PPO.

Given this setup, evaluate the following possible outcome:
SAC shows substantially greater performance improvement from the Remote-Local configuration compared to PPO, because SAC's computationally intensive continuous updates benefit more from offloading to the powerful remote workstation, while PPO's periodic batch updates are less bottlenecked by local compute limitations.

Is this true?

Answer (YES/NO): YES